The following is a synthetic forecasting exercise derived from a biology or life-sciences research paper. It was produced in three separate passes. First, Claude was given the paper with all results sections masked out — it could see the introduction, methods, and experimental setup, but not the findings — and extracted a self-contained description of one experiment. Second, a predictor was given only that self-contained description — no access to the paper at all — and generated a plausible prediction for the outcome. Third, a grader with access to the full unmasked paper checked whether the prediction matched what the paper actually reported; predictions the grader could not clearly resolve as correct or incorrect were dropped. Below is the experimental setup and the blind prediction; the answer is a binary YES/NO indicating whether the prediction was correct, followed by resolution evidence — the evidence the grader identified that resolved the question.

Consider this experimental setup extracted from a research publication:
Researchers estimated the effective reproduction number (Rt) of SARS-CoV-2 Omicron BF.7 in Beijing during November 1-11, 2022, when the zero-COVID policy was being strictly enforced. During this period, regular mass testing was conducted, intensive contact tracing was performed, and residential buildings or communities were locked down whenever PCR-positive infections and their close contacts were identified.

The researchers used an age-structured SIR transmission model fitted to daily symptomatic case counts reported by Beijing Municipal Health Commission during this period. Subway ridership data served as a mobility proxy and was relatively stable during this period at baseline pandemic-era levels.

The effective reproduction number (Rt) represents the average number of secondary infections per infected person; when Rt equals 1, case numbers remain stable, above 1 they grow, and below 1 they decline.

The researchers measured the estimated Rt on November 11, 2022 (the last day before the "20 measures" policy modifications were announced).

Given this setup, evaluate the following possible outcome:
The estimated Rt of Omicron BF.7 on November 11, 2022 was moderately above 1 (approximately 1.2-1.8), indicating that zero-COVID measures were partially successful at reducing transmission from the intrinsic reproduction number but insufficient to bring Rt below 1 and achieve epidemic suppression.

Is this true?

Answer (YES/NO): NO